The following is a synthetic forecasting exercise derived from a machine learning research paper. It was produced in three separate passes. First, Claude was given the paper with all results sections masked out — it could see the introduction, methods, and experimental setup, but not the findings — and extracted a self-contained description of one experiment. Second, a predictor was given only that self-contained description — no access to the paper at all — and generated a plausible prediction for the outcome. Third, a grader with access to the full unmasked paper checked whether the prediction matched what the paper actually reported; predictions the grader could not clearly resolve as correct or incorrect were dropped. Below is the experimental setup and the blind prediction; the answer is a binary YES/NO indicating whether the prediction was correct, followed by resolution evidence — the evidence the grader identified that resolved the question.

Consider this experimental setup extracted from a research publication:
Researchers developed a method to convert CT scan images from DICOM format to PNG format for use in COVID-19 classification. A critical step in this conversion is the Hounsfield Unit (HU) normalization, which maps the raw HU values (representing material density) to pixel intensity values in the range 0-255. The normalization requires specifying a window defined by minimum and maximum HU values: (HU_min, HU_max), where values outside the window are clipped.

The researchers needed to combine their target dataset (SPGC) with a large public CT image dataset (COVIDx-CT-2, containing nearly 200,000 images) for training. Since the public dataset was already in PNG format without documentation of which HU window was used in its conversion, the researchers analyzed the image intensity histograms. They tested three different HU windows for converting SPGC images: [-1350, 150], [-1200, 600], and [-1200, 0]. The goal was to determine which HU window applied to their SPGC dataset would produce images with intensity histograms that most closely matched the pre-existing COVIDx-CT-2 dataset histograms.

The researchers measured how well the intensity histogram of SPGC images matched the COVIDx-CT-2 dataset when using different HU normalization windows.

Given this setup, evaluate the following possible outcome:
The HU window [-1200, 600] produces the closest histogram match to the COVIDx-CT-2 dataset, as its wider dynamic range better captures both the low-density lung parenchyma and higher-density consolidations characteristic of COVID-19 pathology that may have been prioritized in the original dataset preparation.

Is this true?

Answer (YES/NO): NO